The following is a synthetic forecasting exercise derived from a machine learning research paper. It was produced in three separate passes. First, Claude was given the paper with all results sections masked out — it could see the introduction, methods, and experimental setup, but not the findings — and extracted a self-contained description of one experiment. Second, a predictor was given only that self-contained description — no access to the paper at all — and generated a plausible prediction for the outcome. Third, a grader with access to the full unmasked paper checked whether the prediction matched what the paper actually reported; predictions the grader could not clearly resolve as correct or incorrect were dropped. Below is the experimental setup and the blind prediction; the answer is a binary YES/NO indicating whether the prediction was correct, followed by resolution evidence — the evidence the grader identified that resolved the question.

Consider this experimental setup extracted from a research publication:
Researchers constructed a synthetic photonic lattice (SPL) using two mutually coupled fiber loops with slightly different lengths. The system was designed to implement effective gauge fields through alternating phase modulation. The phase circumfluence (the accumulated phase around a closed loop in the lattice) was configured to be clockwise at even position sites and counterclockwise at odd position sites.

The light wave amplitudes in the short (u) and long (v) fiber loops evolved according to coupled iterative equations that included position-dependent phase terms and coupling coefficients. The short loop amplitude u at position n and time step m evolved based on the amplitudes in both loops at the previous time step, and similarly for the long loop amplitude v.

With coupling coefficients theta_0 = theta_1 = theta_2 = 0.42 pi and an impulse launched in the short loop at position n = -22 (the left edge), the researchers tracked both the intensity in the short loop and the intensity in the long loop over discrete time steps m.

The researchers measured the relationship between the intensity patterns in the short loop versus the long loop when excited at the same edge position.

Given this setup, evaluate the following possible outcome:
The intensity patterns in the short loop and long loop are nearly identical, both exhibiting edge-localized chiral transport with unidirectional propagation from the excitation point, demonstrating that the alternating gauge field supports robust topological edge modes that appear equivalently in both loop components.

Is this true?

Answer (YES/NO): NO